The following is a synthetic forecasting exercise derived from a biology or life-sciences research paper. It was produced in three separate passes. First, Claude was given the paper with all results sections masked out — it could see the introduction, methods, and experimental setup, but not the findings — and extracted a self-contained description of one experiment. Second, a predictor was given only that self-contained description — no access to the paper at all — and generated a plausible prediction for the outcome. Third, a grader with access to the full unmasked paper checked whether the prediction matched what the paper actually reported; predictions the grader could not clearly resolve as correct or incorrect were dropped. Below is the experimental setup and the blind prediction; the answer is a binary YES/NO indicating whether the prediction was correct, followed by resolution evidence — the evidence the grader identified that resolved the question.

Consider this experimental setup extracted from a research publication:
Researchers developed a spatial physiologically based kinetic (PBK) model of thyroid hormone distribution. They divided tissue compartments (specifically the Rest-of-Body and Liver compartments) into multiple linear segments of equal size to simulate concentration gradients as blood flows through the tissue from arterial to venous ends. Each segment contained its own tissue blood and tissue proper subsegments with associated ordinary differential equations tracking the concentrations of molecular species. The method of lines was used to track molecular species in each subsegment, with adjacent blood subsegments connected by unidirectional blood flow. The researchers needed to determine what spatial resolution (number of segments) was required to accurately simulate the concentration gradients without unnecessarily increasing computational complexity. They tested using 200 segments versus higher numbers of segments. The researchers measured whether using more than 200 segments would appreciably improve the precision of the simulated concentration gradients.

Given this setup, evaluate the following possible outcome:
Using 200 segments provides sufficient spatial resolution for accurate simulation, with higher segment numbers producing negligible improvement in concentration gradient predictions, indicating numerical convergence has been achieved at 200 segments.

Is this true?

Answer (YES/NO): YES